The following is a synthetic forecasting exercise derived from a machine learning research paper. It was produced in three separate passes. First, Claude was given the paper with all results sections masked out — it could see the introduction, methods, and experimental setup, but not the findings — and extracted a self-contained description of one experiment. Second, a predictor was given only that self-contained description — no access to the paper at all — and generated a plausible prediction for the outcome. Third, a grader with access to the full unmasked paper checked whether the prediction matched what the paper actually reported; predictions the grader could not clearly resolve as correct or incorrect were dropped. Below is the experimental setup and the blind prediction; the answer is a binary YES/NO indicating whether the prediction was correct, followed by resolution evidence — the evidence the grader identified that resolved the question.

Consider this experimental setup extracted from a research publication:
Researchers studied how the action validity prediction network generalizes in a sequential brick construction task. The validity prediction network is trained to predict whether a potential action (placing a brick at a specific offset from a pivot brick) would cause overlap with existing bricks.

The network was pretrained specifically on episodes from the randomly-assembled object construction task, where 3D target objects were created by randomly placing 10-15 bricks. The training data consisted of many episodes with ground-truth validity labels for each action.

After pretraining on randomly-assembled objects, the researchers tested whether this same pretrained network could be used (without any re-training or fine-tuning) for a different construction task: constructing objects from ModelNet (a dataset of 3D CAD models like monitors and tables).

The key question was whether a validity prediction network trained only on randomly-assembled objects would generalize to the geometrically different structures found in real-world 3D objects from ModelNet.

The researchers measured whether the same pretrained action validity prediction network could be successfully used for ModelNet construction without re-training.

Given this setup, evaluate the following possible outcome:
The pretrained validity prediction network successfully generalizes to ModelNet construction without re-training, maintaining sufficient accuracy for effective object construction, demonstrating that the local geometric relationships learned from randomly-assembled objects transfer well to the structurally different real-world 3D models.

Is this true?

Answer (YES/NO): YES